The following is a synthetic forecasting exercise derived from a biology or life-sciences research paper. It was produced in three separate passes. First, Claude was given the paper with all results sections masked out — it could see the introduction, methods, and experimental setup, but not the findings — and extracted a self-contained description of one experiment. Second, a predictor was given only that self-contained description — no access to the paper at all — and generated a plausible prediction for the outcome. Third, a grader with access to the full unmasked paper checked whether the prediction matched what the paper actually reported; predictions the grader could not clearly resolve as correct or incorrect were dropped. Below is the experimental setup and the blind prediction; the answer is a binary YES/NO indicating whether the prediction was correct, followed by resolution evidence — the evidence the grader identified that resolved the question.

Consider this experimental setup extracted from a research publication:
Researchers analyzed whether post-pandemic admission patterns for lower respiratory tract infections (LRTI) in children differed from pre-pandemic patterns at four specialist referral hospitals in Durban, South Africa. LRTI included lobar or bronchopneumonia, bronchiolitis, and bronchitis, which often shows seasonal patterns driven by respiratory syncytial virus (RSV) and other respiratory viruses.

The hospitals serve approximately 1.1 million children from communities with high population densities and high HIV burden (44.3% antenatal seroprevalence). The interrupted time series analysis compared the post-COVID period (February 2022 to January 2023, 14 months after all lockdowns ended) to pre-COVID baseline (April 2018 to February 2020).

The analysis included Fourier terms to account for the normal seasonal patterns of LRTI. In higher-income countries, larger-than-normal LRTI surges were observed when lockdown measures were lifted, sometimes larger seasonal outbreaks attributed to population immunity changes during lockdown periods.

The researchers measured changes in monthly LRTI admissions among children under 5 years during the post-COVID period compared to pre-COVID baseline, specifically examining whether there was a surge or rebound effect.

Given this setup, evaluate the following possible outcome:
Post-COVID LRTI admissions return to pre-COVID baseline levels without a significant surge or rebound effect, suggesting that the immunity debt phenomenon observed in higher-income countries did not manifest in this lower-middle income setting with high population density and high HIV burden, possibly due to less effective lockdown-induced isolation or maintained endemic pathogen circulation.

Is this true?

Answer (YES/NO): YES